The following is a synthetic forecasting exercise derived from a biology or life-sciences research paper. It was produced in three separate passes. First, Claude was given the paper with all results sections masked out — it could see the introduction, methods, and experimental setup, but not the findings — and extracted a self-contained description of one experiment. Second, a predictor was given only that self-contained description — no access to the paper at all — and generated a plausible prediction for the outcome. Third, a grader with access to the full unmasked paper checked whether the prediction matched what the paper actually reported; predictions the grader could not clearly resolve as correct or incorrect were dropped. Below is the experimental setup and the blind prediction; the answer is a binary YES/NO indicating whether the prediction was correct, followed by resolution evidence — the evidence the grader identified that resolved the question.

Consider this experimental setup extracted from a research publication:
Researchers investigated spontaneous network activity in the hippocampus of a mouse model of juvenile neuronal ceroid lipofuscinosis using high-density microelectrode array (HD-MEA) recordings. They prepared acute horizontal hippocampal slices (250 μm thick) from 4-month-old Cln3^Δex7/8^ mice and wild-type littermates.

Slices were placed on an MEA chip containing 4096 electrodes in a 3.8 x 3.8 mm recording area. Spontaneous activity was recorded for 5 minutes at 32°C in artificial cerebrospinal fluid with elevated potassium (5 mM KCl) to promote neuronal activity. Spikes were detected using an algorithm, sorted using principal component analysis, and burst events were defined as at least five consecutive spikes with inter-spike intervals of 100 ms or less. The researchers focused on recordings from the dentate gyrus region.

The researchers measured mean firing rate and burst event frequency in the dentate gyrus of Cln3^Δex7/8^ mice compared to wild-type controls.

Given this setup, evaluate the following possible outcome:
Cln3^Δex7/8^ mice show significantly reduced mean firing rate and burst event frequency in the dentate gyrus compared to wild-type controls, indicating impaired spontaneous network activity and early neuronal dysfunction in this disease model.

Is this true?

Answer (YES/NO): NO